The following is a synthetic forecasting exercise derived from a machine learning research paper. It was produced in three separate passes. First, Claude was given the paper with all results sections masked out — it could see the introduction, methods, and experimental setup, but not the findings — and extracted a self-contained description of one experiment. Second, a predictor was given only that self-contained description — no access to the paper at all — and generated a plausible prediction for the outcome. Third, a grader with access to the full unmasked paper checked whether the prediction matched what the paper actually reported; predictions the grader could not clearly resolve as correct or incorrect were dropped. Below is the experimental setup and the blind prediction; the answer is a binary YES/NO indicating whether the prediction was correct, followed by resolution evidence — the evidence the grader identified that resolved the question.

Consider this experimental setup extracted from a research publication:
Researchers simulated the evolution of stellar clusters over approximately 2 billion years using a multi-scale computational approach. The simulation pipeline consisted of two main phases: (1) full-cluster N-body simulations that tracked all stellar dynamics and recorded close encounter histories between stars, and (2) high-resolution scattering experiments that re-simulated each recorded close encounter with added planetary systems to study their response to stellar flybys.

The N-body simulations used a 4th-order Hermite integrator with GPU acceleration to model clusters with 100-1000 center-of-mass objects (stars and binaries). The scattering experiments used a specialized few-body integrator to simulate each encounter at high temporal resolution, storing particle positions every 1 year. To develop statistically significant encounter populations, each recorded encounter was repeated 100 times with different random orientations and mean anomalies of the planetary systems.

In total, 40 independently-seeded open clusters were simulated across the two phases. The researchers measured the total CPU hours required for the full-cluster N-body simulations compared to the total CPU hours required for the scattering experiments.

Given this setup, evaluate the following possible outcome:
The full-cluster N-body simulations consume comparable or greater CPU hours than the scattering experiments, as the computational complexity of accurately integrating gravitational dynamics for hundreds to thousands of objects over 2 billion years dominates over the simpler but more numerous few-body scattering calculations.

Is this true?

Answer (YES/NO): NO